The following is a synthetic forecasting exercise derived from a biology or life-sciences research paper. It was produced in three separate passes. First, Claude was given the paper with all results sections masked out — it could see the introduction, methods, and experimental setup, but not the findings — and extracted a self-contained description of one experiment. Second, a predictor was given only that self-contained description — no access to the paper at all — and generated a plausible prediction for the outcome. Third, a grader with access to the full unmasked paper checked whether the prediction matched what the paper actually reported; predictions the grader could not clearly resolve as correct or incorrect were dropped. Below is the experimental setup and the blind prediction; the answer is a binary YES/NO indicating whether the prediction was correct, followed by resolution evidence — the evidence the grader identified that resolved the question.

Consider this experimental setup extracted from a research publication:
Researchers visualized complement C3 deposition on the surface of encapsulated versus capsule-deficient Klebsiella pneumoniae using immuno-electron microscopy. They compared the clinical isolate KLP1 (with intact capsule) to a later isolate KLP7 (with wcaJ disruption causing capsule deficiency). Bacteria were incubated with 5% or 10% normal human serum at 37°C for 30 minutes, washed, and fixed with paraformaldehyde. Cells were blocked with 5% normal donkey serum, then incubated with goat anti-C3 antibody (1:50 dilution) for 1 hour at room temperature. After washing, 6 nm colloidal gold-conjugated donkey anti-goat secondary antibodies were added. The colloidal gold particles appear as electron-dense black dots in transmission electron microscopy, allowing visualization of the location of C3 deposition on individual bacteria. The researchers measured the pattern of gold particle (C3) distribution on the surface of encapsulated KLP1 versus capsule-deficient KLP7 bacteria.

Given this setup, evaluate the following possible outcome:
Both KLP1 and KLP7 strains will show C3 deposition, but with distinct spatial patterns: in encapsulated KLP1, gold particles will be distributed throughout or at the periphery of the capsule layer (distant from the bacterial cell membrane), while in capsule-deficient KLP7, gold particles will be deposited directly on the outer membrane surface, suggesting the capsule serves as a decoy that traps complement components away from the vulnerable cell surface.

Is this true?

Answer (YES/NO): NO